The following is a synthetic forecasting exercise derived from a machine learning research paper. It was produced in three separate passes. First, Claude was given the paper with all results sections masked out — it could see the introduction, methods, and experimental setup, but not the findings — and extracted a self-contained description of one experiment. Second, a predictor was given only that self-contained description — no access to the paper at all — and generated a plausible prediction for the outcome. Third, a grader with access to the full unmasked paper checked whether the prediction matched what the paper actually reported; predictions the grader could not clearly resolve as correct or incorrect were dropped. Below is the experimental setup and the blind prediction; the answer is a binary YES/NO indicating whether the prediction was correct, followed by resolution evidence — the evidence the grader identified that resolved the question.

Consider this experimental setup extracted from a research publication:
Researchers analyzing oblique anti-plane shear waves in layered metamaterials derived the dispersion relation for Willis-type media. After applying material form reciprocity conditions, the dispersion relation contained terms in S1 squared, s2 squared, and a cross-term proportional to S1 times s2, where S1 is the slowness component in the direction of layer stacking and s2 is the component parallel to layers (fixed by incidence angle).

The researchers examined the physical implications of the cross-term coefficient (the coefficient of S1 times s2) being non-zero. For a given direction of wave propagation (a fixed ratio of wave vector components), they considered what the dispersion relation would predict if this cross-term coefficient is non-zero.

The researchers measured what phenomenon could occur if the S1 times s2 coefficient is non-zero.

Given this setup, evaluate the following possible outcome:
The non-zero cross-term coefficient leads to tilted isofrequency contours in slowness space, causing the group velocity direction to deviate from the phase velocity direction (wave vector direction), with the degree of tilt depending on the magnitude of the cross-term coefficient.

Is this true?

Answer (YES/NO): NO